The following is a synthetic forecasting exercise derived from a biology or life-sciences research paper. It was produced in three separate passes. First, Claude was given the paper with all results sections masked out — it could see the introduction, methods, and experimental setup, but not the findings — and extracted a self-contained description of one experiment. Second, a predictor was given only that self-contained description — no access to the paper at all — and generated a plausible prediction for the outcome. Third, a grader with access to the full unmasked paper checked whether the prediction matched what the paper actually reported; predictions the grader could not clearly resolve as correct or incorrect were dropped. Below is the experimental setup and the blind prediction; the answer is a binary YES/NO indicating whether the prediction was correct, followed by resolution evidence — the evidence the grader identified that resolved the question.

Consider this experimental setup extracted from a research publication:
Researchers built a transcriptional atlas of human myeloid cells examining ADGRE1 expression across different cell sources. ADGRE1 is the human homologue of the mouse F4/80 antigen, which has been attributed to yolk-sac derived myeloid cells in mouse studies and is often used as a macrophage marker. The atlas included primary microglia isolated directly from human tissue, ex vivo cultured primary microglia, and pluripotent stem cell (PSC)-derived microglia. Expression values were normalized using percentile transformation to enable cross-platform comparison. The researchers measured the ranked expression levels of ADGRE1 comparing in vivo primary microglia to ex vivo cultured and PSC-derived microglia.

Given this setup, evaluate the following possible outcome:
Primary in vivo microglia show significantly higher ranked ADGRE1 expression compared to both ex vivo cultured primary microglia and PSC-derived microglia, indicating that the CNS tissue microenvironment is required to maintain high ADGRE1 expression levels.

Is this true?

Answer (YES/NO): NO